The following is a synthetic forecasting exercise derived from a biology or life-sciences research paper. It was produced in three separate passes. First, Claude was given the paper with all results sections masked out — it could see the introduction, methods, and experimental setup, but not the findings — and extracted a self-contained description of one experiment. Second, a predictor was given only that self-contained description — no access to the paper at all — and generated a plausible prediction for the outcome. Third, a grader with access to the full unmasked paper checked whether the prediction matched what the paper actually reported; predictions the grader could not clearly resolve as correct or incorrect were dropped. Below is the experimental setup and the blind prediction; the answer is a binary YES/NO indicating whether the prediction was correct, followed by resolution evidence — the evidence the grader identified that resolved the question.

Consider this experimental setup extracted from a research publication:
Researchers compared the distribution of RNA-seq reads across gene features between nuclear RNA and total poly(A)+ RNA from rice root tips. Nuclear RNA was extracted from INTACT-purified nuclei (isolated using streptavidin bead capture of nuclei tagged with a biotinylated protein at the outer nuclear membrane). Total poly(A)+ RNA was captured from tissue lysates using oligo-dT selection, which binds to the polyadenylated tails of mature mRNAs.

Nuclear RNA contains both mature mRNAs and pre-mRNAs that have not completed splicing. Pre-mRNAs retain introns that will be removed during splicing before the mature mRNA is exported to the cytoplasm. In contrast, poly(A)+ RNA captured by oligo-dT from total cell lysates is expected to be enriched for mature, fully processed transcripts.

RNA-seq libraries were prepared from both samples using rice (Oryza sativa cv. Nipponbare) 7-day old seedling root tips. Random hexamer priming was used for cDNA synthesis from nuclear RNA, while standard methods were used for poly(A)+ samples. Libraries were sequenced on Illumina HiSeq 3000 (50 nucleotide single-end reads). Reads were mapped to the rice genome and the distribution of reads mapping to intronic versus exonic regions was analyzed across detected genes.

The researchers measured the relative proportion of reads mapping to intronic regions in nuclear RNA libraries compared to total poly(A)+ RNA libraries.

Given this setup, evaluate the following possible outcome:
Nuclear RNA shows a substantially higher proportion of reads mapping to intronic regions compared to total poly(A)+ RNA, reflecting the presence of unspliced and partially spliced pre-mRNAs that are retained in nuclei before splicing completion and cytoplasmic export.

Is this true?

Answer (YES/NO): YES